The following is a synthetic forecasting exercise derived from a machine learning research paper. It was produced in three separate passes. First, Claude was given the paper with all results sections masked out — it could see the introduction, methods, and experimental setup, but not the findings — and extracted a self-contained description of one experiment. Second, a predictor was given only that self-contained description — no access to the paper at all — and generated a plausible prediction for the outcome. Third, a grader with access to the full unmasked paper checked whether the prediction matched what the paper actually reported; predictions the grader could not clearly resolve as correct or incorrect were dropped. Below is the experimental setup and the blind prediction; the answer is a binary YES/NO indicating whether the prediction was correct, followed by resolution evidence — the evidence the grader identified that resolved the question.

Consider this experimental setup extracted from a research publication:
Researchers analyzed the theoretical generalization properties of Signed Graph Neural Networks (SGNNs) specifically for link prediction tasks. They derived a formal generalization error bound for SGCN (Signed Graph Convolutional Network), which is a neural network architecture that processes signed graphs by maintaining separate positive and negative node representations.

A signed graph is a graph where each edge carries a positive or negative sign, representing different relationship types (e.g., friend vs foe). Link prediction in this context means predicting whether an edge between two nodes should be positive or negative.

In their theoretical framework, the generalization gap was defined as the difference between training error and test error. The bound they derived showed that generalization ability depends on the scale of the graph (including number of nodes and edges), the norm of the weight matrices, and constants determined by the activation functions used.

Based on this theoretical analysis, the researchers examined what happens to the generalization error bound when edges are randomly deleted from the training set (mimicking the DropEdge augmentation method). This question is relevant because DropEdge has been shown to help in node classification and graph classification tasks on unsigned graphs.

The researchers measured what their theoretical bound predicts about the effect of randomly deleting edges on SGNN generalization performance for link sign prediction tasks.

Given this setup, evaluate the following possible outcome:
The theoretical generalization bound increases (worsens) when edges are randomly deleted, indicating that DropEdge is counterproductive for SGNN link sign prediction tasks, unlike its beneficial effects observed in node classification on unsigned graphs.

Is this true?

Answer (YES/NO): YES